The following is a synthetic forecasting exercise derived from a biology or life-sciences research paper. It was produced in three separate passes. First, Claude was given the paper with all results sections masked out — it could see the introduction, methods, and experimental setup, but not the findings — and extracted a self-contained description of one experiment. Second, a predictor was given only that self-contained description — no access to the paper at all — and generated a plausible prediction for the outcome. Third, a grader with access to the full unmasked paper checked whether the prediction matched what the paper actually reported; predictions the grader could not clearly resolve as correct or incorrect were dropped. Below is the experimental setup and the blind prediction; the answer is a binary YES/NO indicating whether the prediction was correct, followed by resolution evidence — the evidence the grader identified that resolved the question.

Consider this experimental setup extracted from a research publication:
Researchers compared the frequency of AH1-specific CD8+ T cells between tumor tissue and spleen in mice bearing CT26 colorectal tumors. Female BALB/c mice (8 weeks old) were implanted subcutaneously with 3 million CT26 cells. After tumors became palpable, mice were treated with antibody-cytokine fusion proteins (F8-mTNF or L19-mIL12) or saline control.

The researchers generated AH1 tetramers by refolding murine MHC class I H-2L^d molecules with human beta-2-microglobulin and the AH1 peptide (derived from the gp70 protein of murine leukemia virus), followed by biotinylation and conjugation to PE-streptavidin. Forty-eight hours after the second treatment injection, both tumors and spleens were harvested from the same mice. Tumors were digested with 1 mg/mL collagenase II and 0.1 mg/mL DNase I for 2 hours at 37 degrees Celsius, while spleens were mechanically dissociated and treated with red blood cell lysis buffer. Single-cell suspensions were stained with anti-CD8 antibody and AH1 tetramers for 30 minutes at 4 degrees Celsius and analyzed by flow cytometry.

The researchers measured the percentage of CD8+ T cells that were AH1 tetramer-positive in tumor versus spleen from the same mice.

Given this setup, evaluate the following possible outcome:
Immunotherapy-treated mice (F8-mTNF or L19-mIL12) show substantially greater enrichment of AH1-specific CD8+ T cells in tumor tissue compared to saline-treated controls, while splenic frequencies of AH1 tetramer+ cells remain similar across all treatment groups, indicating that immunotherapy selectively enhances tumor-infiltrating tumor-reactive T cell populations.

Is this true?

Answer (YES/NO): NO